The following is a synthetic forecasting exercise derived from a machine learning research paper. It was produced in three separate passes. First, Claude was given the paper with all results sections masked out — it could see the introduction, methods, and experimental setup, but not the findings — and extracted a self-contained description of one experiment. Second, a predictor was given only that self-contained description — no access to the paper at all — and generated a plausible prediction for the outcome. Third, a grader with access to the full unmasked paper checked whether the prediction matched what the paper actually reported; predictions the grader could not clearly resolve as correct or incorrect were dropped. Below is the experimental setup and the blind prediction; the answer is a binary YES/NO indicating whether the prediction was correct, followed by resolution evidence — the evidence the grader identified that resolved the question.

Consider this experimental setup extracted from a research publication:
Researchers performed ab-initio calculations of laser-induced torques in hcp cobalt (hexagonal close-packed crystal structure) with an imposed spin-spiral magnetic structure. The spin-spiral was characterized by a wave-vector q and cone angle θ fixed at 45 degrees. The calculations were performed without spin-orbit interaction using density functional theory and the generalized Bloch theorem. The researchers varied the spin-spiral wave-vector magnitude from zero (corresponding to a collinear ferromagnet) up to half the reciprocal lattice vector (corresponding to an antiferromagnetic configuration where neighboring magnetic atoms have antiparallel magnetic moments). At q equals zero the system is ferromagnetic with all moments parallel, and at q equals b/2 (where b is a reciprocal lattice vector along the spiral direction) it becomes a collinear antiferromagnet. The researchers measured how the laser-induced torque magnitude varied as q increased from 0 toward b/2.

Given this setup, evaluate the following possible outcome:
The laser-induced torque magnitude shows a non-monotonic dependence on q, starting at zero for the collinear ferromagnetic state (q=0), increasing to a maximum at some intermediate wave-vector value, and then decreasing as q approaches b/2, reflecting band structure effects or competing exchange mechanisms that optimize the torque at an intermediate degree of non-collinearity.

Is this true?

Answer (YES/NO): YES